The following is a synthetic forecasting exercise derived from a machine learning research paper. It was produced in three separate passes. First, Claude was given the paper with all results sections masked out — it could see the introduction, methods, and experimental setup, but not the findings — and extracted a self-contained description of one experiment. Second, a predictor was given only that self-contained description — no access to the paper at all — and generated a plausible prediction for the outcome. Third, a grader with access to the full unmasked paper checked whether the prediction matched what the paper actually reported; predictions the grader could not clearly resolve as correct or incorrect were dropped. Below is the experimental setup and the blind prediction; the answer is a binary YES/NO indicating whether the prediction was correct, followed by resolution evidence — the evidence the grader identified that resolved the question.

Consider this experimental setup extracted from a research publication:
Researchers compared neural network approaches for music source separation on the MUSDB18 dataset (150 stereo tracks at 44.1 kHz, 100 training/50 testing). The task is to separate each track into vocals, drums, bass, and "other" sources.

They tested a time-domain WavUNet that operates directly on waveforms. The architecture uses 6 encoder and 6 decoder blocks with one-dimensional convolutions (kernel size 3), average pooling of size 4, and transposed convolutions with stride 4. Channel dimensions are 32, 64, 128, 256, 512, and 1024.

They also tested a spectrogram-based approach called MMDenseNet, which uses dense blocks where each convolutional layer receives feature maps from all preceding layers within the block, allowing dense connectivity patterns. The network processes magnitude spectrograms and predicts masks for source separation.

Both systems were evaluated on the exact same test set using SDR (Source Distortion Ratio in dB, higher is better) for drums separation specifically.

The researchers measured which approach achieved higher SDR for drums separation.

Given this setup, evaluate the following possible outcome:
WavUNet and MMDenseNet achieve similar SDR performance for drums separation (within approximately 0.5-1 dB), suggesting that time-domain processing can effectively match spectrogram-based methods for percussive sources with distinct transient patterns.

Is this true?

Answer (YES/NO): NO